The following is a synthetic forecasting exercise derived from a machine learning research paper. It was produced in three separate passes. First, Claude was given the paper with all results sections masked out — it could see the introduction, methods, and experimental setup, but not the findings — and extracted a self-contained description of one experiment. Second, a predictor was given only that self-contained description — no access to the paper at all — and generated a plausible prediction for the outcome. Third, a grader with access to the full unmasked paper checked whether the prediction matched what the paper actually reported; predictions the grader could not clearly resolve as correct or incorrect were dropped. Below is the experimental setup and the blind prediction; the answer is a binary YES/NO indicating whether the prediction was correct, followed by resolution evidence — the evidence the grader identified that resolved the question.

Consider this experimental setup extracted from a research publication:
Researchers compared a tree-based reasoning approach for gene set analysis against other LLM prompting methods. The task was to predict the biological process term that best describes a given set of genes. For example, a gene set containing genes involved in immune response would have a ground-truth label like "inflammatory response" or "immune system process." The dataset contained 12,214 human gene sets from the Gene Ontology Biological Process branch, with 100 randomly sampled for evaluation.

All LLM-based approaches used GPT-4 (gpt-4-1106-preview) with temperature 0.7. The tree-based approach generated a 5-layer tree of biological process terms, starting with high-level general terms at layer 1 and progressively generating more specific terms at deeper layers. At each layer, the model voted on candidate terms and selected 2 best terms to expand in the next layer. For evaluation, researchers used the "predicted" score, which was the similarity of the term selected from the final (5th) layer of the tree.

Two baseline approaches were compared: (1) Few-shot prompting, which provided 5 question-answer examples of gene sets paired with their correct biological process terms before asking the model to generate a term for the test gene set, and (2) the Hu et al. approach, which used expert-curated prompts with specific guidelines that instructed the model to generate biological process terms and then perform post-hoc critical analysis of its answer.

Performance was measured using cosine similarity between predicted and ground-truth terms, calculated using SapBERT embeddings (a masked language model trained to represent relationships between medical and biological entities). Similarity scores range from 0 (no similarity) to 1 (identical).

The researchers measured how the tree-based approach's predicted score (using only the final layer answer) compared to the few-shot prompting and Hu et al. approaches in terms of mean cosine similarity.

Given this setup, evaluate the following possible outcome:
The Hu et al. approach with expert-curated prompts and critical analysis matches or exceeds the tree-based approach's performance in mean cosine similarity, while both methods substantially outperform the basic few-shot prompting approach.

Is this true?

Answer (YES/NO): NO